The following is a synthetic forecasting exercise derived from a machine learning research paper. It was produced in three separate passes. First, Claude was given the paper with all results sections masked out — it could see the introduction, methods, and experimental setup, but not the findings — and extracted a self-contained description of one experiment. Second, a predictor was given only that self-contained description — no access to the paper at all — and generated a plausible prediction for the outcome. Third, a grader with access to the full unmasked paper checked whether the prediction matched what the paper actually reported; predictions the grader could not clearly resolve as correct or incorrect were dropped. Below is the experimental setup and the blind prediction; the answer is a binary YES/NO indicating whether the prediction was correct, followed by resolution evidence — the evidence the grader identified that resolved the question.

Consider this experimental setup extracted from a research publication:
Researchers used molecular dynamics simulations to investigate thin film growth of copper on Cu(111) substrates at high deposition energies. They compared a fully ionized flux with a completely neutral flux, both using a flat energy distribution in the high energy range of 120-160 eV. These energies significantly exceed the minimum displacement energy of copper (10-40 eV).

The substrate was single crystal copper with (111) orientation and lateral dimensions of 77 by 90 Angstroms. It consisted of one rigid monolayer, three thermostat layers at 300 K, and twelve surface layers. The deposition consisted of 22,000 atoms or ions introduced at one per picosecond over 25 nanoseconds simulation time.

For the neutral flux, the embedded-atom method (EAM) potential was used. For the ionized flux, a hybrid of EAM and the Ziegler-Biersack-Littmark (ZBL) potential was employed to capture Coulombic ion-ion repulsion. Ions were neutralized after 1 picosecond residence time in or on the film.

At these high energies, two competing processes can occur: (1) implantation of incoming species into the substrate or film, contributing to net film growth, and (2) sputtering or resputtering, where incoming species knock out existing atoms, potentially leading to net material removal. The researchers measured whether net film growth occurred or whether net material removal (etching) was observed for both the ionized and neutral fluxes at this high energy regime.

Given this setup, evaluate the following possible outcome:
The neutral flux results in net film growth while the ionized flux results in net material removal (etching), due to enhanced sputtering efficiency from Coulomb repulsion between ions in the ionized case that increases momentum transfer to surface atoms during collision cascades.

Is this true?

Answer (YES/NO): NO